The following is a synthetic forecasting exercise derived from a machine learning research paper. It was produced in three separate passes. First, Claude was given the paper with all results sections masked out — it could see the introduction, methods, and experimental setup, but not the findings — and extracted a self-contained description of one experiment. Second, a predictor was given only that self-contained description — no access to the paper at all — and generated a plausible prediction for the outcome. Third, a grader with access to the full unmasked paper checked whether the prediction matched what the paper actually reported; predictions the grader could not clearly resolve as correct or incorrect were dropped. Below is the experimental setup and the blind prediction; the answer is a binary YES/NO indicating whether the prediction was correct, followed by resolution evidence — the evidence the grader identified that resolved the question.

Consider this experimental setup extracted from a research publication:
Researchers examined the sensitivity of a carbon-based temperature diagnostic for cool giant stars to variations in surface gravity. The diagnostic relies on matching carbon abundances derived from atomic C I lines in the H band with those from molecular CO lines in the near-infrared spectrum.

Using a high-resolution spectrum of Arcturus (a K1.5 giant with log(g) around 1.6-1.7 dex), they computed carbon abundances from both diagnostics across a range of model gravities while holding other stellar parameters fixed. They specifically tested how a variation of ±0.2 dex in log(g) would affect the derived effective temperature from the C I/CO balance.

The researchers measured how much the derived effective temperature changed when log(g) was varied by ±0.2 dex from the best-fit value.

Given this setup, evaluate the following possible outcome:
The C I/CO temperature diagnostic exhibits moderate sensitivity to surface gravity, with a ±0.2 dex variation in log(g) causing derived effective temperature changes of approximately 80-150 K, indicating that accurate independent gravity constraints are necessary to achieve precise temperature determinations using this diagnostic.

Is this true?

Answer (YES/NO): NO